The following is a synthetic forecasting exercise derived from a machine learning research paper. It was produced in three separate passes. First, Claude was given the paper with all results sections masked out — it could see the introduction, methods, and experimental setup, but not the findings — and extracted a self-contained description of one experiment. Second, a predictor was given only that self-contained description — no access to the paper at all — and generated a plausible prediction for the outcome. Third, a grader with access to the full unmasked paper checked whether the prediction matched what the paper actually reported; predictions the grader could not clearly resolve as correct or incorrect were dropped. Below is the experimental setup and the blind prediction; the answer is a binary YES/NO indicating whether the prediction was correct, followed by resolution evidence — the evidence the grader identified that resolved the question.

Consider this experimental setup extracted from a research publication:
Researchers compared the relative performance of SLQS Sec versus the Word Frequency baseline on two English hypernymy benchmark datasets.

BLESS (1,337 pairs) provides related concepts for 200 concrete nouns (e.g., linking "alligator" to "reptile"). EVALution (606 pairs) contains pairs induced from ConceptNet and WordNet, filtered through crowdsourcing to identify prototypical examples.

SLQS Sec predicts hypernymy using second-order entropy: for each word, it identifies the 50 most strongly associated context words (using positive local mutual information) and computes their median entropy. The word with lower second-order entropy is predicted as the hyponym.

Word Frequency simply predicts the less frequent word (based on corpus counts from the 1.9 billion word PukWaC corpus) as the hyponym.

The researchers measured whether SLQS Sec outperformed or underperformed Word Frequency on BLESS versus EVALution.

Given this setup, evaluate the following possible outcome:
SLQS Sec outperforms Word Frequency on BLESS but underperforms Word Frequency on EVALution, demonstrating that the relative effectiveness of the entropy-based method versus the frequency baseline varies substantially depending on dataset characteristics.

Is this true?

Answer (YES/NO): YES